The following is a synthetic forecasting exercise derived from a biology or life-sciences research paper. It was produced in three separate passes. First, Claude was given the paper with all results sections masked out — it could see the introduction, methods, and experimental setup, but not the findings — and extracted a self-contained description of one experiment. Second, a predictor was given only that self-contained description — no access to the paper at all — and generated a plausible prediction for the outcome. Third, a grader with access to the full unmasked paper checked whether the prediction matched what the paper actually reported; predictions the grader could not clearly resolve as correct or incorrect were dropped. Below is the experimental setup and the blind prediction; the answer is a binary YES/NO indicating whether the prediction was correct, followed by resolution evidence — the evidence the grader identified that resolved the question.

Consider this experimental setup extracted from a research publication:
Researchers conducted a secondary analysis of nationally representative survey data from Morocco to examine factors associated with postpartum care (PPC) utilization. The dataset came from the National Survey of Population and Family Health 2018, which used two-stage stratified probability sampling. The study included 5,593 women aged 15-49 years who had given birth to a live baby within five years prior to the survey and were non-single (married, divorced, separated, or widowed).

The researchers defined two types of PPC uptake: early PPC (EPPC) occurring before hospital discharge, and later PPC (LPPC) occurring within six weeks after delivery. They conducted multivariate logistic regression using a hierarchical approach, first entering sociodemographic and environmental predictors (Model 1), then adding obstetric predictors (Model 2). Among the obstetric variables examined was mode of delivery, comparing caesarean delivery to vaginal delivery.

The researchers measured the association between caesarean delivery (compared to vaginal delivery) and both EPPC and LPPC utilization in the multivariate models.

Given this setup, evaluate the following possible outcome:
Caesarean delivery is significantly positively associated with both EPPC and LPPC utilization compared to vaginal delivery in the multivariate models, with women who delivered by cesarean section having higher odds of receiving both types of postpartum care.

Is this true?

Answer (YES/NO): YES